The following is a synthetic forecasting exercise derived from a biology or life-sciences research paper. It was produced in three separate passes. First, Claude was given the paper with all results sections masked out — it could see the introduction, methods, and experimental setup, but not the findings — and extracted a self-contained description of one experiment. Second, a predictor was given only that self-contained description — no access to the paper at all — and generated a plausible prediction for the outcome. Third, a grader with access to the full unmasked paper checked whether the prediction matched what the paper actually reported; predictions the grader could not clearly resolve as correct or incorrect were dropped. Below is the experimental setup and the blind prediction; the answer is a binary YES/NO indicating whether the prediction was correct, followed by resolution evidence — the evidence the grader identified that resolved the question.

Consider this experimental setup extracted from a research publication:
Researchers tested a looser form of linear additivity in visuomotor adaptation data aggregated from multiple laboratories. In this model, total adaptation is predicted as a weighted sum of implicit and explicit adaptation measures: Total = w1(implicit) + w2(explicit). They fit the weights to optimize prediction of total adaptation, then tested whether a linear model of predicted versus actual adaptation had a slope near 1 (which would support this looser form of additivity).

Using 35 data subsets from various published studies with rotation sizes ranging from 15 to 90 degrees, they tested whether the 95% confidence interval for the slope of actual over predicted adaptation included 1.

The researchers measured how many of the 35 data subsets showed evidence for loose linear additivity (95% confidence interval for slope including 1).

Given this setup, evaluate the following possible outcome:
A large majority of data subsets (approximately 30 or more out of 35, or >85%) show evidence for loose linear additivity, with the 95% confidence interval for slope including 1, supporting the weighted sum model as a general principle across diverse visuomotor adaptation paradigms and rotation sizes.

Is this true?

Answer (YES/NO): NO